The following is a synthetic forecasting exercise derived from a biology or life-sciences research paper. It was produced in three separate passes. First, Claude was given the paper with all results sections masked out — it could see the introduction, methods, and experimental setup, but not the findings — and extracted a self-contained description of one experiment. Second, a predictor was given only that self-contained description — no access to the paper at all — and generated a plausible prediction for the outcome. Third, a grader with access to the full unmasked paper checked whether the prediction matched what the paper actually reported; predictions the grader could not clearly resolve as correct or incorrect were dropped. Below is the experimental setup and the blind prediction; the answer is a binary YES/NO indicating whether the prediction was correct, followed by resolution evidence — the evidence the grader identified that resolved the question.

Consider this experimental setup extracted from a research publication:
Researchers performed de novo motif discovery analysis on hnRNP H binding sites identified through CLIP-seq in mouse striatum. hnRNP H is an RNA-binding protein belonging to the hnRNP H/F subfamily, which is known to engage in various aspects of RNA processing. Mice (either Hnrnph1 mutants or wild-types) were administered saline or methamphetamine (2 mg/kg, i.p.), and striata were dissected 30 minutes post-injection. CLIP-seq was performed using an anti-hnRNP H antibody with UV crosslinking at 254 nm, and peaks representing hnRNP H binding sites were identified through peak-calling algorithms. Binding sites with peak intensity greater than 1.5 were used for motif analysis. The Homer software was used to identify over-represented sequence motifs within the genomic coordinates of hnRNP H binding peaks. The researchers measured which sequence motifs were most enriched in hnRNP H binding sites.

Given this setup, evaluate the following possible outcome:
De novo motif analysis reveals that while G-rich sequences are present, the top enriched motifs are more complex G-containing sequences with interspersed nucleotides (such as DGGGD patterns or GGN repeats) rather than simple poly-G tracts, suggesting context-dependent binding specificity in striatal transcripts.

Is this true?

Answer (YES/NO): NO